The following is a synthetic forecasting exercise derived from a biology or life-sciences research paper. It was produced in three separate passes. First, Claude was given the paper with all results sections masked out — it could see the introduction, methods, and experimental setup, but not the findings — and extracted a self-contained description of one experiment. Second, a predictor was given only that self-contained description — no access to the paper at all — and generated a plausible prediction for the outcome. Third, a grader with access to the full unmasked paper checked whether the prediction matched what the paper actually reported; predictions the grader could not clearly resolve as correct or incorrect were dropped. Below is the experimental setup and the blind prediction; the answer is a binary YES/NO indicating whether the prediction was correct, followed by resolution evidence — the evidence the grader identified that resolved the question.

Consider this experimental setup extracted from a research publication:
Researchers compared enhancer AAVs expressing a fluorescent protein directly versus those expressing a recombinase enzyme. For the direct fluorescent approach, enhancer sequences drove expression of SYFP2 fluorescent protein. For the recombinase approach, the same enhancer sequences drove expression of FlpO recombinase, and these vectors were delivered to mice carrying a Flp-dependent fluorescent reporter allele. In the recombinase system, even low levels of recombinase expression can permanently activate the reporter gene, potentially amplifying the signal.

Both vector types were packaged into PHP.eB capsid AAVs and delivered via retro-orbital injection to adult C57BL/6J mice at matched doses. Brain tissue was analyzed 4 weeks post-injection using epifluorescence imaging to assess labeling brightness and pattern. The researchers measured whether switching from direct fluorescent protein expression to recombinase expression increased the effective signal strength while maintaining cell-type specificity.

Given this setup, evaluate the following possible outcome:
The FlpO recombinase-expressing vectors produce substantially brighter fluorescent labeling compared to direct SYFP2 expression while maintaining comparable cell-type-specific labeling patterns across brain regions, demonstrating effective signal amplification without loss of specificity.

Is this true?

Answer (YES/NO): NO